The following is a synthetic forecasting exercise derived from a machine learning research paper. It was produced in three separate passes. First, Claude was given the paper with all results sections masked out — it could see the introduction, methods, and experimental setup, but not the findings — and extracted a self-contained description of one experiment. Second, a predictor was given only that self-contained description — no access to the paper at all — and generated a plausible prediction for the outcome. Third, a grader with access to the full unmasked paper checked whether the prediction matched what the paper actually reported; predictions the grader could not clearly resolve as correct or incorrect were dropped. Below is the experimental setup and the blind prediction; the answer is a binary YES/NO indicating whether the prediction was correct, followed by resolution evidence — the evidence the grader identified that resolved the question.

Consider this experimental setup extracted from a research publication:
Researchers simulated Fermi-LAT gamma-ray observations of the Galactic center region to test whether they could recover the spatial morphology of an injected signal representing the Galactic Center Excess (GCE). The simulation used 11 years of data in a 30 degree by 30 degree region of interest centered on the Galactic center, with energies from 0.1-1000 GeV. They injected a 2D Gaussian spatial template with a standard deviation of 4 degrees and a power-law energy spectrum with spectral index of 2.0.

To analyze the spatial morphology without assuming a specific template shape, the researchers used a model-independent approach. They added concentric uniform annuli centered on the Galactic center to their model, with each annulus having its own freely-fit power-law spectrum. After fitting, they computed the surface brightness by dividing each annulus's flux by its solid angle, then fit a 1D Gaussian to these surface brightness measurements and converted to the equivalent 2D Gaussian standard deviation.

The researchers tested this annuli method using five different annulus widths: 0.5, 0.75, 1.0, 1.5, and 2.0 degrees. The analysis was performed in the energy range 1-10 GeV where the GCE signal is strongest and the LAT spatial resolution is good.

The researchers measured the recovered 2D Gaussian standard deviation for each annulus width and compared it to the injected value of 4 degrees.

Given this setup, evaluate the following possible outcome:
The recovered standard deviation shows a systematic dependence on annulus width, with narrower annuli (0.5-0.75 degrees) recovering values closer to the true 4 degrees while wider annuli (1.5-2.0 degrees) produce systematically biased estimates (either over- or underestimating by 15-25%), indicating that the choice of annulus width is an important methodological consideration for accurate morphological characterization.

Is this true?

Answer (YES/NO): NO